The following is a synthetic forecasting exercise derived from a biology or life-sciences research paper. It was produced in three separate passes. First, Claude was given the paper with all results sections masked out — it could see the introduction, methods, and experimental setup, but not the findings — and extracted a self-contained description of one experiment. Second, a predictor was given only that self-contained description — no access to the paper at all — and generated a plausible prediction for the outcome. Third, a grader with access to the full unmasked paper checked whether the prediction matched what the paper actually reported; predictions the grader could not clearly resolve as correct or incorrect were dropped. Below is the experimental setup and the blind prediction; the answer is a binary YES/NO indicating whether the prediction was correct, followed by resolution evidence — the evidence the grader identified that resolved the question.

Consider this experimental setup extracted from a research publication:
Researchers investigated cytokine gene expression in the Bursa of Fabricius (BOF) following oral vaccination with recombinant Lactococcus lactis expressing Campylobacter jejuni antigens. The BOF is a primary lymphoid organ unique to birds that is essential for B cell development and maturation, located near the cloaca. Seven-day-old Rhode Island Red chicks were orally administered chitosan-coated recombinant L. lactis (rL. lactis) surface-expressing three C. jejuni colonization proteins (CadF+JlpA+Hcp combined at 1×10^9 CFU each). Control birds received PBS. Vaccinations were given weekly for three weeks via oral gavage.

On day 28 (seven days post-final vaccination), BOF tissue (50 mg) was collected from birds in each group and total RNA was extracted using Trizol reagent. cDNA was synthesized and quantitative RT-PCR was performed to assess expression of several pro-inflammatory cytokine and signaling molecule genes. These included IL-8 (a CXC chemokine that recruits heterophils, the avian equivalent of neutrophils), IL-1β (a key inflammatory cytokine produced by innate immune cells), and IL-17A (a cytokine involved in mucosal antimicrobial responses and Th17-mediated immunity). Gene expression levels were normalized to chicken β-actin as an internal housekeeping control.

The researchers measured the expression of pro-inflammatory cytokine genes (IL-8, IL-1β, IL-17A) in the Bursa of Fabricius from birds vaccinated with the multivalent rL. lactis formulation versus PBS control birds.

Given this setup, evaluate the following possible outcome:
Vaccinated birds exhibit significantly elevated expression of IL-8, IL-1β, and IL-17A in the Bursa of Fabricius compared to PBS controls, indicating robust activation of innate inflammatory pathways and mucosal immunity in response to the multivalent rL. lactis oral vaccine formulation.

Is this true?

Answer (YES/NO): NO